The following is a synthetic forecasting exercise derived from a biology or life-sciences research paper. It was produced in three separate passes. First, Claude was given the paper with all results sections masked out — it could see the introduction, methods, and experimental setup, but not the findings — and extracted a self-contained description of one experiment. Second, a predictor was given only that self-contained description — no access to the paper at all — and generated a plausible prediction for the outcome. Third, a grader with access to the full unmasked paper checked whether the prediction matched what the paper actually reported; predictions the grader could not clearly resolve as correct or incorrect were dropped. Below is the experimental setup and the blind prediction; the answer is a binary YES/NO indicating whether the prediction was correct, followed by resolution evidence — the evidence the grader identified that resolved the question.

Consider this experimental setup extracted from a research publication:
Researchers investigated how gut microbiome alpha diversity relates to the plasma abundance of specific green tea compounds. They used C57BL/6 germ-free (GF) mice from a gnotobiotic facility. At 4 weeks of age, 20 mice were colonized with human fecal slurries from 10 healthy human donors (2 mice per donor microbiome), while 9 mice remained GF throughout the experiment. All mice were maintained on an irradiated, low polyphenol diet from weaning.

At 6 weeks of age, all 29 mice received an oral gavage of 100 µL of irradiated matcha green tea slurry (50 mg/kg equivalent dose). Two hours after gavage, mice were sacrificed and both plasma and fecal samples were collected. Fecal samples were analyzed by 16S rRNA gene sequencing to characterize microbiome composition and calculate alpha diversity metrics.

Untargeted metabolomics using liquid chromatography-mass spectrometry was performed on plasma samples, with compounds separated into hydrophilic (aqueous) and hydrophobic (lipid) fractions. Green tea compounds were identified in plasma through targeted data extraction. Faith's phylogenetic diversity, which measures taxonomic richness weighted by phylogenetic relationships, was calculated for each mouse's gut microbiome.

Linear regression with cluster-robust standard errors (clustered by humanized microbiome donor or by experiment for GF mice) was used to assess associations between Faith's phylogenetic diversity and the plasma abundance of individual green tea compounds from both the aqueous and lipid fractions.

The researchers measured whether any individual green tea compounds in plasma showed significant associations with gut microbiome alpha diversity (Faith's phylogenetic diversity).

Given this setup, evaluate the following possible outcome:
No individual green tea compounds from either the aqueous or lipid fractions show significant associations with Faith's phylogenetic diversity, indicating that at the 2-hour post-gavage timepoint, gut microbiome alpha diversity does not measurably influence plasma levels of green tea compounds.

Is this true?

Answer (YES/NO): NO